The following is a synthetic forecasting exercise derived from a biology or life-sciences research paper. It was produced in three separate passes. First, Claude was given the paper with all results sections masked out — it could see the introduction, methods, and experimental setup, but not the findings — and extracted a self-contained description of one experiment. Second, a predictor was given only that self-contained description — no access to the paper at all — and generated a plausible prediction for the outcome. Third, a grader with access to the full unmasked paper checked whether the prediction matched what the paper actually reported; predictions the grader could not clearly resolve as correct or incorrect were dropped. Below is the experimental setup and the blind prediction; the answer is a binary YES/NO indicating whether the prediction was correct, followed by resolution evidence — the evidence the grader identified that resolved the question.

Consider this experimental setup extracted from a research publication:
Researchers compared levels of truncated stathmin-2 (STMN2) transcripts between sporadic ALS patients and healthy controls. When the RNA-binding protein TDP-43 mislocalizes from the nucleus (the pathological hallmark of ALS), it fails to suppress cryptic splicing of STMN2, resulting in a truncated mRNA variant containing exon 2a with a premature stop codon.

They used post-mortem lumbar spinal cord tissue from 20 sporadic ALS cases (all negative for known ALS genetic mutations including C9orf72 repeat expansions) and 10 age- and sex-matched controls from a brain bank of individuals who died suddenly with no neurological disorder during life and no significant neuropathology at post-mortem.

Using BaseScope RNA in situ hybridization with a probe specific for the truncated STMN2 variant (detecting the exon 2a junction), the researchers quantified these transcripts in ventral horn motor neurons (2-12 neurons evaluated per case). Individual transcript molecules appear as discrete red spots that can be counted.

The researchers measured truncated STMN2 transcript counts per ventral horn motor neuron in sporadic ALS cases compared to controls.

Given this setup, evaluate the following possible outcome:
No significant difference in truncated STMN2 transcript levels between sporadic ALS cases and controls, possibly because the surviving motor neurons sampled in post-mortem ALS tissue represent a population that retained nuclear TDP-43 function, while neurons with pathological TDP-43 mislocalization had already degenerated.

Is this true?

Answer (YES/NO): NO